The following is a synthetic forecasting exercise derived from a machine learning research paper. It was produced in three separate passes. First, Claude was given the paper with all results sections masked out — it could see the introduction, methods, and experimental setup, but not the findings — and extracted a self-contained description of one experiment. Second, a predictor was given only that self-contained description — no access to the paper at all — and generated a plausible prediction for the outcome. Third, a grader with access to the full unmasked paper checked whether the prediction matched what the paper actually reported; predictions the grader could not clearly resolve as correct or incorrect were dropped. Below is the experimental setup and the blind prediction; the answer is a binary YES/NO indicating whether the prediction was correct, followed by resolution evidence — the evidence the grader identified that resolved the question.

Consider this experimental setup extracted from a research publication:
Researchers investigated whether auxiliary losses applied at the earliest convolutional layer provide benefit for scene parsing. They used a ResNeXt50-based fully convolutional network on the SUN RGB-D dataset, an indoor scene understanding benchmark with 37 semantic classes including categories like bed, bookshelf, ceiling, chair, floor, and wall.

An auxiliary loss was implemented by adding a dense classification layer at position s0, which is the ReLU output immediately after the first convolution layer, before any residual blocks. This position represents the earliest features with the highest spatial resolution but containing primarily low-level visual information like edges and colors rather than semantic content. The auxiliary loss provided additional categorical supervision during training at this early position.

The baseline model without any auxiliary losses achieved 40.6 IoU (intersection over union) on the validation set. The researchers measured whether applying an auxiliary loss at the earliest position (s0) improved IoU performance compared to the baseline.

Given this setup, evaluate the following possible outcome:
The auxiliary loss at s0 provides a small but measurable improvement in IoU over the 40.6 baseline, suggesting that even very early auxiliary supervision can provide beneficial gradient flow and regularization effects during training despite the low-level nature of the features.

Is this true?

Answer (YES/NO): NO